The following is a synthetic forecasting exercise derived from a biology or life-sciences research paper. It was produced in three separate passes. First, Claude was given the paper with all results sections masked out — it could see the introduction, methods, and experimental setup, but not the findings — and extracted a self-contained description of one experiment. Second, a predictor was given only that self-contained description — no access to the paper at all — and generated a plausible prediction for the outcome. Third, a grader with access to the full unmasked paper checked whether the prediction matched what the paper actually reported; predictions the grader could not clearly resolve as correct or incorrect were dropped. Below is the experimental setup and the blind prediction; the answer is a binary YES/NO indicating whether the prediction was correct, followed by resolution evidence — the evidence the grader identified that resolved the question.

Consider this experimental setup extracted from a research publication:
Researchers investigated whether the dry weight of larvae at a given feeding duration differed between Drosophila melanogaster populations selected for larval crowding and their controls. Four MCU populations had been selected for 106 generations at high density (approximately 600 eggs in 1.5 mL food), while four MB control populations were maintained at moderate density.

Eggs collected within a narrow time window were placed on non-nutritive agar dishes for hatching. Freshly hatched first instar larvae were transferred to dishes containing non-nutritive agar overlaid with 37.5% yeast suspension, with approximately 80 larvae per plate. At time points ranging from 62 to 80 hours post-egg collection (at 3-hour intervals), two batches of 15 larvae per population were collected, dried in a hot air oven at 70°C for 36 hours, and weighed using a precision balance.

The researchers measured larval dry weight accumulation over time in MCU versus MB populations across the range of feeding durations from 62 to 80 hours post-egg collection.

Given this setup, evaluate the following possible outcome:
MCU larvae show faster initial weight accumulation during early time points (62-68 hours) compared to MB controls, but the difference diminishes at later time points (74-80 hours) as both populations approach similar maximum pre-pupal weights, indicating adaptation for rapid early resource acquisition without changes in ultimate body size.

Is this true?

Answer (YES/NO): NO